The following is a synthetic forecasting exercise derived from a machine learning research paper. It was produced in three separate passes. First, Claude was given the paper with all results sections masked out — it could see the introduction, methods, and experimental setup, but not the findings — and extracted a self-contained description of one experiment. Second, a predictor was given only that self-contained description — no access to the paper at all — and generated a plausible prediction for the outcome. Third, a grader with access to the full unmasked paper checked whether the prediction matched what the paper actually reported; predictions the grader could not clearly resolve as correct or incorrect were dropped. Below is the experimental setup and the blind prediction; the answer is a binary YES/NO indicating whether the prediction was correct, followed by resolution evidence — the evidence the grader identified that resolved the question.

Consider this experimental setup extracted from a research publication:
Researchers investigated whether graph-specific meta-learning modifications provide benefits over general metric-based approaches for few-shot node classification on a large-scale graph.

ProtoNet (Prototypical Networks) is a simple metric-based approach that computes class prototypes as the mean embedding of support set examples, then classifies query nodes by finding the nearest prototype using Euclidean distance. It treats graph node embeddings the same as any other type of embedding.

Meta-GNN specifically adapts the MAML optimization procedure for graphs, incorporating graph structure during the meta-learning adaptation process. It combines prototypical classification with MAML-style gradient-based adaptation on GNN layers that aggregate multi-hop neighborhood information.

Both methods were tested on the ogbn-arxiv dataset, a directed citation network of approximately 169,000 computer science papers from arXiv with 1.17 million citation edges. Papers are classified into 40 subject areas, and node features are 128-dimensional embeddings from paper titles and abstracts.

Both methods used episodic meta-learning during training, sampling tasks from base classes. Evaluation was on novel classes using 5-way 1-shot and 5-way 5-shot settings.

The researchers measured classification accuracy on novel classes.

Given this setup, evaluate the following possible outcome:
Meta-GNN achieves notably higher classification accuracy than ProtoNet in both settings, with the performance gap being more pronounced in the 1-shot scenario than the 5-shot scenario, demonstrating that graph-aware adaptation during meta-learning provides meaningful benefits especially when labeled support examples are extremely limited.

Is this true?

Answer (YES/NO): NO